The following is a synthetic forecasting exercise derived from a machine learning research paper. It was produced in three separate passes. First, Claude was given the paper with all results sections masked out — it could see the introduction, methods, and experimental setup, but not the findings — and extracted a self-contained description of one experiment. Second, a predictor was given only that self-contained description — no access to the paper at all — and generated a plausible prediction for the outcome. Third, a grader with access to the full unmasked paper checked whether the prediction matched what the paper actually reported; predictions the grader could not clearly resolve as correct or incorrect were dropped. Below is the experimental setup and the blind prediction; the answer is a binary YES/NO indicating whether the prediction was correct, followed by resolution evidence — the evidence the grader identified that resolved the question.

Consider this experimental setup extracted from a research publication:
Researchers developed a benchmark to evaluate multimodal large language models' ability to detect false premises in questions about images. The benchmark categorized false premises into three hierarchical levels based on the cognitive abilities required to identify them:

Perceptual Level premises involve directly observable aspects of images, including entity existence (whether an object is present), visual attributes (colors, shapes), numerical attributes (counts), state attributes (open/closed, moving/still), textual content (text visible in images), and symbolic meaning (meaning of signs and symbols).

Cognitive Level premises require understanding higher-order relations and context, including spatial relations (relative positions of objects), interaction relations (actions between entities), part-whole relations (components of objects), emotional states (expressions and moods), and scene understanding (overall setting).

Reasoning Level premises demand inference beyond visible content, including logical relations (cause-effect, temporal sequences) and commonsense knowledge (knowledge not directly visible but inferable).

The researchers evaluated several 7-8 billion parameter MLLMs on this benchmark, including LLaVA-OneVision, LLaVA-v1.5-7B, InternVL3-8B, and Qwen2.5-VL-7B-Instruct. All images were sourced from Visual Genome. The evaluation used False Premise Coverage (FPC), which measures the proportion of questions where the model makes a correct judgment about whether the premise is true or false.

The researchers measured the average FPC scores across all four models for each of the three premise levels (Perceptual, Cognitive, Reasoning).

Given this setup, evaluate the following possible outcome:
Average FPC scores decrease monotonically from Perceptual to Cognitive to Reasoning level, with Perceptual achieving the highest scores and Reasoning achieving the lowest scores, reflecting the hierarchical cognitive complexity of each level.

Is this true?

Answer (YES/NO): NO